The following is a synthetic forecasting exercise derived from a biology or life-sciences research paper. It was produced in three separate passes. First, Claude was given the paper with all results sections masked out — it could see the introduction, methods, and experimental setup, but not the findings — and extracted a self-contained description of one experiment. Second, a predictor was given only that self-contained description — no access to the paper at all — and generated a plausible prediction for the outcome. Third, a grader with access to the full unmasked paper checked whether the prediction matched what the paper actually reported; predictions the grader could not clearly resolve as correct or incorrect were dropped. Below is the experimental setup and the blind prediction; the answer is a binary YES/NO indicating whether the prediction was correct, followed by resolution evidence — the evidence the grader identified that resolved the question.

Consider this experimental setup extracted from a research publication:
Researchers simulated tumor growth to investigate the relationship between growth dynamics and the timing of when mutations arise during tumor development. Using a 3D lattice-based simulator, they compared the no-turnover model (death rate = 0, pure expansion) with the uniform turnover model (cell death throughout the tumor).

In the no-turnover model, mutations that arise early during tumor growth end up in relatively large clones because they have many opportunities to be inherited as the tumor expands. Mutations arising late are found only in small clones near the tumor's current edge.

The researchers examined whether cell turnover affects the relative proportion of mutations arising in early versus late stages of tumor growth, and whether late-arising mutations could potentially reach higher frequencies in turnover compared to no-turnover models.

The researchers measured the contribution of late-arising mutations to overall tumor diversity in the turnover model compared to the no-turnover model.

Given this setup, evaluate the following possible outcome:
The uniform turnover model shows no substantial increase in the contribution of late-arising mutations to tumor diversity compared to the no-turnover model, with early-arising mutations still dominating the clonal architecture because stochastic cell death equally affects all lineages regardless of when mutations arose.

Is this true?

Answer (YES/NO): NO